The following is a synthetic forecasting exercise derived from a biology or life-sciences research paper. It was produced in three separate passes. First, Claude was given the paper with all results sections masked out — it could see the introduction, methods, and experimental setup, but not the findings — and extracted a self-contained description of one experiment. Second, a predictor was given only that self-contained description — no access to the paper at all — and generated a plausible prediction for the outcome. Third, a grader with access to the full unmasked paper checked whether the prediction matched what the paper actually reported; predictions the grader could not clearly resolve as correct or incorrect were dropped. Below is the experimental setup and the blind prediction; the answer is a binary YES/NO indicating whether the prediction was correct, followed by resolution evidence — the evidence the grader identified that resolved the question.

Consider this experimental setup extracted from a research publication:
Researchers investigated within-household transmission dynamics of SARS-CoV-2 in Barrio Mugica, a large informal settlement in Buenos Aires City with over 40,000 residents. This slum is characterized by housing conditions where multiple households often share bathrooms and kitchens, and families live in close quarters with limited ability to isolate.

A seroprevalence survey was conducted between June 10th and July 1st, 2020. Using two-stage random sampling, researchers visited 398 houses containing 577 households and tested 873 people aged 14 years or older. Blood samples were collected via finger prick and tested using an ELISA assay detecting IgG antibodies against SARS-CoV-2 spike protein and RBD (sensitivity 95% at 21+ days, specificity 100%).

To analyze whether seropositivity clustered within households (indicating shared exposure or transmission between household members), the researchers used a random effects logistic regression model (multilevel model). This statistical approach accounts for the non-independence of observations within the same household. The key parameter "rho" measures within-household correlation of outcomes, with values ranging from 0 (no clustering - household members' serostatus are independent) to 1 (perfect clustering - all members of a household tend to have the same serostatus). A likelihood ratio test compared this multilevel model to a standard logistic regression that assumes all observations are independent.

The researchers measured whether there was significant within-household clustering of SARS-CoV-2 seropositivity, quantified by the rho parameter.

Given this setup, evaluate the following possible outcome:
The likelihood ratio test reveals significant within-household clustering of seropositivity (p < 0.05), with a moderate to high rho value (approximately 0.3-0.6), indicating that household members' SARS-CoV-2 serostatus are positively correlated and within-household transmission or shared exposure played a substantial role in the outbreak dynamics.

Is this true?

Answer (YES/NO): YES